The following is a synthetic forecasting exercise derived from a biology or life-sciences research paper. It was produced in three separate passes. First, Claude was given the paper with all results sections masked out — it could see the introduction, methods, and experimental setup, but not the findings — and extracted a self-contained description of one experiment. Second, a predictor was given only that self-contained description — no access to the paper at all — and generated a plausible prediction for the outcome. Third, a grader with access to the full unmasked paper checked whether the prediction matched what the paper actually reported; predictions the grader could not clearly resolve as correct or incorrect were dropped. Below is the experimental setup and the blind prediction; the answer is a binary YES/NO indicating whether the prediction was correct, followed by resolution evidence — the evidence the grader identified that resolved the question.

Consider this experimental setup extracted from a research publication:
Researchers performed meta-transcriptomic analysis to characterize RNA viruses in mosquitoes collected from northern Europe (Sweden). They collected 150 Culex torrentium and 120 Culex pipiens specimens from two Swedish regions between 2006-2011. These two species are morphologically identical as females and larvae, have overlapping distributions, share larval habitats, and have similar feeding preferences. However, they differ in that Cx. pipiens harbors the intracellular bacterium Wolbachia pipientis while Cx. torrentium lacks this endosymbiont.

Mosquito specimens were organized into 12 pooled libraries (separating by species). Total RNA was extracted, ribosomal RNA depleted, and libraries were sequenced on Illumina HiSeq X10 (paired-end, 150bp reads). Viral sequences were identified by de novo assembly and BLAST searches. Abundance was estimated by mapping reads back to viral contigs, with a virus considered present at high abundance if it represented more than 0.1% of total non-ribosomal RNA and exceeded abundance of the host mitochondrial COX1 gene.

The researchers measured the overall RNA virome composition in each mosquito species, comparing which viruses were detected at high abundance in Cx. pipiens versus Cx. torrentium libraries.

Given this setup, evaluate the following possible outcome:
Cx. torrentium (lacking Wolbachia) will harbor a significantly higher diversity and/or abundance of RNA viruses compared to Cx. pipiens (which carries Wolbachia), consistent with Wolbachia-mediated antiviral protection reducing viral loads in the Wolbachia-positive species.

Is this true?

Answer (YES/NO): NO